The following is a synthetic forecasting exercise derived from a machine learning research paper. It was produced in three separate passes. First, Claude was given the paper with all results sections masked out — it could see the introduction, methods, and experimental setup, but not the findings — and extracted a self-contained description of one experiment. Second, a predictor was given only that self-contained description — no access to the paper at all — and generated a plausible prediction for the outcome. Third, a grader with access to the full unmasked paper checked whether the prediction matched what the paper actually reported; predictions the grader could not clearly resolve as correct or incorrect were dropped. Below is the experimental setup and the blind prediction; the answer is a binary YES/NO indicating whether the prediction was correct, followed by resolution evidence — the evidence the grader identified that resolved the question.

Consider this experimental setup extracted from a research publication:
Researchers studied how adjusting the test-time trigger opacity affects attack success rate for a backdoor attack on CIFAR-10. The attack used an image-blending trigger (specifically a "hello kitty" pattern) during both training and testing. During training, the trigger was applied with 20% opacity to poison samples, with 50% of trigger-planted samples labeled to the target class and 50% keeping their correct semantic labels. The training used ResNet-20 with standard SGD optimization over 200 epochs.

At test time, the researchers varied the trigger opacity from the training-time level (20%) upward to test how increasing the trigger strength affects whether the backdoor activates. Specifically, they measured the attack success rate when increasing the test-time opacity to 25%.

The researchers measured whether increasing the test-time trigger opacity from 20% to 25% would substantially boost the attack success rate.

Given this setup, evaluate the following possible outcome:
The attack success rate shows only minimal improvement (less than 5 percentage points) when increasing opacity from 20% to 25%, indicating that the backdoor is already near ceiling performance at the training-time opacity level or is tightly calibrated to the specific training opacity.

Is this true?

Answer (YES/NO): NO